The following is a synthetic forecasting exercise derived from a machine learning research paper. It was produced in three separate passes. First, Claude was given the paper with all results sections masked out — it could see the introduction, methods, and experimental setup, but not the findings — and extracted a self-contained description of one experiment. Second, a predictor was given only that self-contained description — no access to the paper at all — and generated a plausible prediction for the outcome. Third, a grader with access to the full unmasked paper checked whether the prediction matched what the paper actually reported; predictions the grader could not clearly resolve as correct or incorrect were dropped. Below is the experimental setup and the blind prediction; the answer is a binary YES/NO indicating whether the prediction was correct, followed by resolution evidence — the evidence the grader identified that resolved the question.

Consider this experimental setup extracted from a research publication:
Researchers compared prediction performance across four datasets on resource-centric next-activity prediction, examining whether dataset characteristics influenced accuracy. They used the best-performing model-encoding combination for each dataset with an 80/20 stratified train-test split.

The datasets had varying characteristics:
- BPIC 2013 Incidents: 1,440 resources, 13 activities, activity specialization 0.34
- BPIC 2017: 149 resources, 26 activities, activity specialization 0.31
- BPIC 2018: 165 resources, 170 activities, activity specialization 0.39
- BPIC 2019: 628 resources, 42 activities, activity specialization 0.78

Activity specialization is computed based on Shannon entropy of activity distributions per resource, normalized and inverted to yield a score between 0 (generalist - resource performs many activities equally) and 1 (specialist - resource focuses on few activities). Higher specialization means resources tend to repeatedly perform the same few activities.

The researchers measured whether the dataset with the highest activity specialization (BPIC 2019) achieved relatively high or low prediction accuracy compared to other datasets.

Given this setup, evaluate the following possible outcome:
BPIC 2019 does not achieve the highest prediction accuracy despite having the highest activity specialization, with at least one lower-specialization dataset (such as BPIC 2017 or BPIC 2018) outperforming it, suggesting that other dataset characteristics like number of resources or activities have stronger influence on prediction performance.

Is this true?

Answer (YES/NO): NO